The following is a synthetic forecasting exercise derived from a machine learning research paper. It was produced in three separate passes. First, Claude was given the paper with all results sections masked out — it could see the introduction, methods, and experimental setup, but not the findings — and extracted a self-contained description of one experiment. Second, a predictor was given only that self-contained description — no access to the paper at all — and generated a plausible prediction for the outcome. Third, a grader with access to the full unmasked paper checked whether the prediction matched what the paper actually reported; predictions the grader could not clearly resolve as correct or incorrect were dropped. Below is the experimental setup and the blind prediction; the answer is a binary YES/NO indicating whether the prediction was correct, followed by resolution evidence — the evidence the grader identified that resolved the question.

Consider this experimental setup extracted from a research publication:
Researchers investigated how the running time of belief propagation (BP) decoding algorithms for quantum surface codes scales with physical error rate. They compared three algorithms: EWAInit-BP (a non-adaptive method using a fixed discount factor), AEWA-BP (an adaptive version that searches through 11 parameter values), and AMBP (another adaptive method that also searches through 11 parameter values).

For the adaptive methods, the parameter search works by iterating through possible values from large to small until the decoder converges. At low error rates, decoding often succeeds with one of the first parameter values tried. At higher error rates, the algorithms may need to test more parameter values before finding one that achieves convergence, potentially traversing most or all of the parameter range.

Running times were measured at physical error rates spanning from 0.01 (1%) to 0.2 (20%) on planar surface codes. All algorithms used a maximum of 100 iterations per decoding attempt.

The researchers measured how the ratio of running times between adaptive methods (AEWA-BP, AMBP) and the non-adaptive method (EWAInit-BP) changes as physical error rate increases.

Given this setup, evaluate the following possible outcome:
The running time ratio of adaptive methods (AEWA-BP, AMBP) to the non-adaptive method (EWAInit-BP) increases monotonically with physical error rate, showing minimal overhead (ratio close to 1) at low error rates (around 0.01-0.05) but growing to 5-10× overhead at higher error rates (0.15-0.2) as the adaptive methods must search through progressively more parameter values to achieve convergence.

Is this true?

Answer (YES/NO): NO